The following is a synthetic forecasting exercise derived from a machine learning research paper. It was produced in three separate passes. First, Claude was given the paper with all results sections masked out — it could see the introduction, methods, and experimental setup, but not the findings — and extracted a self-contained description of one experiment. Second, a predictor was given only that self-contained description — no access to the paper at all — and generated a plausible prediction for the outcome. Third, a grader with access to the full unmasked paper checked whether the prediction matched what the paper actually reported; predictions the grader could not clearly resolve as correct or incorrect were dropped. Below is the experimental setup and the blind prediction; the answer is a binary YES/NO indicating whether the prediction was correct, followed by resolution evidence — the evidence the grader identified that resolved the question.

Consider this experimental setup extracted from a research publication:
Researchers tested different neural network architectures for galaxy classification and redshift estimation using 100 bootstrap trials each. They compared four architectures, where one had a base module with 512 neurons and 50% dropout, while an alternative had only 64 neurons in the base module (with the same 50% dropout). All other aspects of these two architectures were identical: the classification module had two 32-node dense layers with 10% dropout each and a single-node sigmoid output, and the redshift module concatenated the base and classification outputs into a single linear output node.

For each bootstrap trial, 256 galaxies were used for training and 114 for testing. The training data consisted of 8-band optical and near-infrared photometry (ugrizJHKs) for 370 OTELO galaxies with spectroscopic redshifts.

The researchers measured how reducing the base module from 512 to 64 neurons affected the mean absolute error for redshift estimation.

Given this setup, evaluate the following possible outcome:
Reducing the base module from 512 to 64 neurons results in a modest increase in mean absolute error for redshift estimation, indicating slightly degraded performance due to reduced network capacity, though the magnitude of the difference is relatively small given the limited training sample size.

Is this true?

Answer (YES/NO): YES